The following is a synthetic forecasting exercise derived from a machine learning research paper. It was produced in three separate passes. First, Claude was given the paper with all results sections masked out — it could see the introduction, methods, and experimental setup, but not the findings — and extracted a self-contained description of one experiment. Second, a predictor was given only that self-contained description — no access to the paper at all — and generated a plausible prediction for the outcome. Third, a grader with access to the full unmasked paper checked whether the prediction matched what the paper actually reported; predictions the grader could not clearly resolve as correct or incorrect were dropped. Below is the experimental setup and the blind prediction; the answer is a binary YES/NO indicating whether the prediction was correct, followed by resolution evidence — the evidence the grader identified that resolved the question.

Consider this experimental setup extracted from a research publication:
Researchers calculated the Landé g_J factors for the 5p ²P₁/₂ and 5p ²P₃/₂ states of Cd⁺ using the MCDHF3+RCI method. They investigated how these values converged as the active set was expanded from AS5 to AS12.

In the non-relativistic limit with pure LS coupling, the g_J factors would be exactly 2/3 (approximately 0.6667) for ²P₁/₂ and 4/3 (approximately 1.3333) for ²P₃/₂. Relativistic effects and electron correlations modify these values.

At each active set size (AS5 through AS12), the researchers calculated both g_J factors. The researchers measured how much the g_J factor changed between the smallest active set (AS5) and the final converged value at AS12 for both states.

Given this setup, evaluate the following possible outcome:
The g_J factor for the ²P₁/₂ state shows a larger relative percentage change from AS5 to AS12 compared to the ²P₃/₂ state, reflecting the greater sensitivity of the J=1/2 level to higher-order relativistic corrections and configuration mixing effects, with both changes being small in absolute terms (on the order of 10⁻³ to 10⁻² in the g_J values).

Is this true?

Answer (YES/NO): NO